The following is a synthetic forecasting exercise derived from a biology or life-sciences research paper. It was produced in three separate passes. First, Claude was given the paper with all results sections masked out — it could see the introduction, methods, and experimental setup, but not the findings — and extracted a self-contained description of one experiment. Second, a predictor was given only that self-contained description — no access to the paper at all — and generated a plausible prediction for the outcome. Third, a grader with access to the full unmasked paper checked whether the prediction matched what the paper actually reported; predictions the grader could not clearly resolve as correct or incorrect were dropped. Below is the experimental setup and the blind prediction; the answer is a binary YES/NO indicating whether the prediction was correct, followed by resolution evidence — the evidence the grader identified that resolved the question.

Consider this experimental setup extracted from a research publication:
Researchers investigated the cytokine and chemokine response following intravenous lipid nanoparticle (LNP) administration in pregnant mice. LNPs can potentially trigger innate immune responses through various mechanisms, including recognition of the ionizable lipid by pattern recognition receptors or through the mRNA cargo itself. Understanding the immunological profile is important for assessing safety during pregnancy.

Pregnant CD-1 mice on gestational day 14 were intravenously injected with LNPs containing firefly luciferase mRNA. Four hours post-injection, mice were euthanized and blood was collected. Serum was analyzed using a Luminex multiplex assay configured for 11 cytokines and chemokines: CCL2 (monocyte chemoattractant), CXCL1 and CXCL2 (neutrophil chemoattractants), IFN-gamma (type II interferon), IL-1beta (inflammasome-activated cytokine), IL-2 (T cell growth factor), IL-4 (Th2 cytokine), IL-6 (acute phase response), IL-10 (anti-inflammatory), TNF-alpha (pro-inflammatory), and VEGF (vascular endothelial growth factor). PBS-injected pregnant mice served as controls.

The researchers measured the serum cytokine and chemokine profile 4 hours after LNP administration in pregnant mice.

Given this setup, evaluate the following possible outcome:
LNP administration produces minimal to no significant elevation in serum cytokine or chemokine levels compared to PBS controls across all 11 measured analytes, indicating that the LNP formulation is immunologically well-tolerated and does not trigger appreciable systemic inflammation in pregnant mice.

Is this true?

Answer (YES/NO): NO